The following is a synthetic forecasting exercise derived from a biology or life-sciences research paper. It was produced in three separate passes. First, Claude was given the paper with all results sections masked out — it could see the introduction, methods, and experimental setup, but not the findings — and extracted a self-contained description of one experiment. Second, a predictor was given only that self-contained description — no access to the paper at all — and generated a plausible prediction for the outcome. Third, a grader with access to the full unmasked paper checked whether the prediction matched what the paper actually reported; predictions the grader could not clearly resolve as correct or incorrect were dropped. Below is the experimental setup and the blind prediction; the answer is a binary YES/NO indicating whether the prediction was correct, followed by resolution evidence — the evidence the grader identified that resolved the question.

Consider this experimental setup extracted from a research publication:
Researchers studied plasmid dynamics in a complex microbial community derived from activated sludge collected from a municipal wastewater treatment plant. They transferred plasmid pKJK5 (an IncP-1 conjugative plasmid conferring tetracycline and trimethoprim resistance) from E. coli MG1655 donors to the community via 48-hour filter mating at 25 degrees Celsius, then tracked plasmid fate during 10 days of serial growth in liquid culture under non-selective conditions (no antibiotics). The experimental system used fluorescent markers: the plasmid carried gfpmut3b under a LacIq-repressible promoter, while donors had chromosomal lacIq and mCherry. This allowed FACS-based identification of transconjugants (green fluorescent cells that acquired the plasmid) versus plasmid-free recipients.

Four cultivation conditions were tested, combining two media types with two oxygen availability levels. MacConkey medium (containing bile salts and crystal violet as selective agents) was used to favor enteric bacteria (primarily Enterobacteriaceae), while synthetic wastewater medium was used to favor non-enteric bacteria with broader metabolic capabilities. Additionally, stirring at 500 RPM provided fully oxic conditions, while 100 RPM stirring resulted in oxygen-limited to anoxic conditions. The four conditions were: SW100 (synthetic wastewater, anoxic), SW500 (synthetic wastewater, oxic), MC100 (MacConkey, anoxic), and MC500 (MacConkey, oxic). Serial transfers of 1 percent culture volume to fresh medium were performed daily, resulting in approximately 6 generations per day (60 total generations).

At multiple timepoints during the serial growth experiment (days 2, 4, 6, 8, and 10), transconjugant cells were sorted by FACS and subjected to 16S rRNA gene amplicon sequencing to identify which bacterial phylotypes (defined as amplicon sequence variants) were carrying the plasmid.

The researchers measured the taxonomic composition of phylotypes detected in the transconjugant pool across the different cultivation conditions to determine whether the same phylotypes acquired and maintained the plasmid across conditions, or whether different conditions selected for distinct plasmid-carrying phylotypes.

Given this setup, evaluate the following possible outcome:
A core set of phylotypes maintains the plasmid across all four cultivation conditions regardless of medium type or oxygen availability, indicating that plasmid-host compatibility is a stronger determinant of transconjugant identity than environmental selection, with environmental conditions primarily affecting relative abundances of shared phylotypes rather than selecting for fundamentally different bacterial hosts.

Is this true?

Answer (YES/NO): NO